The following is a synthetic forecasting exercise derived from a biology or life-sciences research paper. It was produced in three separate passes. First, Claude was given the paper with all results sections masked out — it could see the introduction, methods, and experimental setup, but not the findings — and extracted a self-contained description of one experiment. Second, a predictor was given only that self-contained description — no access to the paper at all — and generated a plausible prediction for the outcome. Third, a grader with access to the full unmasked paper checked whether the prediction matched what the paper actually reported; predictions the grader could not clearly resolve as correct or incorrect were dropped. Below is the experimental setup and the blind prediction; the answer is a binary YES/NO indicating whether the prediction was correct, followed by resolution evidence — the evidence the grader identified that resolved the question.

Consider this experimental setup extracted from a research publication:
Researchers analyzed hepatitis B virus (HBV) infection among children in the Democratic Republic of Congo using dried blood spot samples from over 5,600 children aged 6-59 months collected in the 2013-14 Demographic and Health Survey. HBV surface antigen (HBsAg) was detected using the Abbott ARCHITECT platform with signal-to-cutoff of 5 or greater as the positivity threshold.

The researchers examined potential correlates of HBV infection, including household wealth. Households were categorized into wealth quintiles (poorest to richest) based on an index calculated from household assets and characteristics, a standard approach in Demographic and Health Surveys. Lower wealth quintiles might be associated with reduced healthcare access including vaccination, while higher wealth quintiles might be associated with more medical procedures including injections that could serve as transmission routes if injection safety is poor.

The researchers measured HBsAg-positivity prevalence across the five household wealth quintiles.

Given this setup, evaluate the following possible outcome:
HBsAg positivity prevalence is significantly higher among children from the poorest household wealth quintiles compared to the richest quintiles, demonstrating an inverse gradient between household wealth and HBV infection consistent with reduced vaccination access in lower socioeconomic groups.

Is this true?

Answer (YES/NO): YES